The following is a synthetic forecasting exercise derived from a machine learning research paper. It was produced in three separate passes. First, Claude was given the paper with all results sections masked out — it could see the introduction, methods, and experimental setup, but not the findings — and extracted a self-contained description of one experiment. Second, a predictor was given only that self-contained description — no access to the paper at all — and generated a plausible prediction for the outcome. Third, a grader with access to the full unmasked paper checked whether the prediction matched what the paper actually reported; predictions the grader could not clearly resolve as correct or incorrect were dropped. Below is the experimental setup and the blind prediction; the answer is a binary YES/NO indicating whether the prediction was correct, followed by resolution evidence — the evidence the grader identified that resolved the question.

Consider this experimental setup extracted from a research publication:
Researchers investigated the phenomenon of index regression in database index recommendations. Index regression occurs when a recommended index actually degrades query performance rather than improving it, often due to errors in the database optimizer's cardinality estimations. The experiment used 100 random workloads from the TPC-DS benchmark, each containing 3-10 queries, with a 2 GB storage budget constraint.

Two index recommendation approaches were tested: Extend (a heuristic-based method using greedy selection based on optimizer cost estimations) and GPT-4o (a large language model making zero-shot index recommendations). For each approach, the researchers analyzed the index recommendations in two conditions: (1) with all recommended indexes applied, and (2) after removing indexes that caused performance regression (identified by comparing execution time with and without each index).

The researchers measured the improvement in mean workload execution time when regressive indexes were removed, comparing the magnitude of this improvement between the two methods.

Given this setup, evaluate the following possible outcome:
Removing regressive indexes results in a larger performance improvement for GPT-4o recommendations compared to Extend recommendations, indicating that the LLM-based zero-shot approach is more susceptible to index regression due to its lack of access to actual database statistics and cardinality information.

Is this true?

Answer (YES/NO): YES